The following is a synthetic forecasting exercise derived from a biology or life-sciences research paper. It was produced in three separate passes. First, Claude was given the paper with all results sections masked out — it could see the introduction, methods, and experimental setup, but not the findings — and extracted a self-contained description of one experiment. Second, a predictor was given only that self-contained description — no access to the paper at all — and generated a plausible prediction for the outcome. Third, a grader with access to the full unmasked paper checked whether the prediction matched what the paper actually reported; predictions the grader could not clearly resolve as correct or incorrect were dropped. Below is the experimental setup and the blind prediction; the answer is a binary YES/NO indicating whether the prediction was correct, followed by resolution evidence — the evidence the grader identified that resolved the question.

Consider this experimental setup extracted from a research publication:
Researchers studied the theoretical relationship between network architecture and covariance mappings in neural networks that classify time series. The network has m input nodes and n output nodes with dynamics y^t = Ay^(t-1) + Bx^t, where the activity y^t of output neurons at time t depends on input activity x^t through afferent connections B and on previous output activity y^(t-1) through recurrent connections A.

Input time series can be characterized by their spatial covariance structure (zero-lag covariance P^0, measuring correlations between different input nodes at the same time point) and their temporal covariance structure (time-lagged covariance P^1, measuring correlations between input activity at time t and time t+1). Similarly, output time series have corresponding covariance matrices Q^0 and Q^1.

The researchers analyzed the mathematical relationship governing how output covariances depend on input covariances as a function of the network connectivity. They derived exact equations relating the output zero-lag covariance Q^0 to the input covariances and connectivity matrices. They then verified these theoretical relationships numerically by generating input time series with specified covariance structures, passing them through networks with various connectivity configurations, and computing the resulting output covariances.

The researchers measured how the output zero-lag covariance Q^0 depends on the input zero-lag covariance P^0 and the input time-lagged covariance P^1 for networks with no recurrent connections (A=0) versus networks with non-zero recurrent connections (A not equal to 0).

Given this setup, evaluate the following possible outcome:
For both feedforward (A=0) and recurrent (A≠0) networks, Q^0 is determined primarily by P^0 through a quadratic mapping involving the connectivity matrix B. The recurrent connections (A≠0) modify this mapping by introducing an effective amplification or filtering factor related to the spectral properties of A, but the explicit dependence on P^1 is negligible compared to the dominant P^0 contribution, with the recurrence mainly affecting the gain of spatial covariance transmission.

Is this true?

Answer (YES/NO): NO